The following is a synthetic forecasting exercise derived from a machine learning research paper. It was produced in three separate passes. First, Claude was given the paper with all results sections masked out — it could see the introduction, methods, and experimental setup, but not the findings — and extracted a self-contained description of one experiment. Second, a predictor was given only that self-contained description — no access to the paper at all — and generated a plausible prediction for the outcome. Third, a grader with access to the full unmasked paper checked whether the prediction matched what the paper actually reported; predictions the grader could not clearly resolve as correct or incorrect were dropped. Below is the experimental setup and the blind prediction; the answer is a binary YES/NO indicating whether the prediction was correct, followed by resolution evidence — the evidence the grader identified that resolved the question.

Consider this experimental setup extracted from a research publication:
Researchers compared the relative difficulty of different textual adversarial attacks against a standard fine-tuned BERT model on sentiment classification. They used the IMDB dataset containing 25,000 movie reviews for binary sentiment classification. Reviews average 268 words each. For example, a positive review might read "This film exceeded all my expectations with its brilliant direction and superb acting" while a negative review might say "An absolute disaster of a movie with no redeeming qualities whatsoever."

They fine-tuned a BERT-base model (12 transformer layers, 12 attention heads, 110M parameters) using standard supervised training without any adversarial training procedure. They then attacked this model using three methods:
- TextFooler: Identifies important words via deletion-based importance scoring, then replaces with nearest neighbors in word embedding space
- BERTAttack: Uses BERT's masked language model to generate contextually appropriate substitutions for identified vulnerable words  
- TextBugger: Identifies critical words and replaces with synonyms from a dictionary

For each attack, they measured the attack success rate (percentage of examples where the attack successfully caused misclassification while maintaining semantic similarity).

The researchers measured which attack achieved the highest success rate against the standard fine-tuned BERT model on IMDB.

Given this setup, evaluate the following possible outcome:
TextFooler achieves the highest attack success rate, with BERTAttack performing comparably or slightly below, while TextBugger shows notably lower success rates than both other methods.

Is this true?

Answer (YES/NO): NO